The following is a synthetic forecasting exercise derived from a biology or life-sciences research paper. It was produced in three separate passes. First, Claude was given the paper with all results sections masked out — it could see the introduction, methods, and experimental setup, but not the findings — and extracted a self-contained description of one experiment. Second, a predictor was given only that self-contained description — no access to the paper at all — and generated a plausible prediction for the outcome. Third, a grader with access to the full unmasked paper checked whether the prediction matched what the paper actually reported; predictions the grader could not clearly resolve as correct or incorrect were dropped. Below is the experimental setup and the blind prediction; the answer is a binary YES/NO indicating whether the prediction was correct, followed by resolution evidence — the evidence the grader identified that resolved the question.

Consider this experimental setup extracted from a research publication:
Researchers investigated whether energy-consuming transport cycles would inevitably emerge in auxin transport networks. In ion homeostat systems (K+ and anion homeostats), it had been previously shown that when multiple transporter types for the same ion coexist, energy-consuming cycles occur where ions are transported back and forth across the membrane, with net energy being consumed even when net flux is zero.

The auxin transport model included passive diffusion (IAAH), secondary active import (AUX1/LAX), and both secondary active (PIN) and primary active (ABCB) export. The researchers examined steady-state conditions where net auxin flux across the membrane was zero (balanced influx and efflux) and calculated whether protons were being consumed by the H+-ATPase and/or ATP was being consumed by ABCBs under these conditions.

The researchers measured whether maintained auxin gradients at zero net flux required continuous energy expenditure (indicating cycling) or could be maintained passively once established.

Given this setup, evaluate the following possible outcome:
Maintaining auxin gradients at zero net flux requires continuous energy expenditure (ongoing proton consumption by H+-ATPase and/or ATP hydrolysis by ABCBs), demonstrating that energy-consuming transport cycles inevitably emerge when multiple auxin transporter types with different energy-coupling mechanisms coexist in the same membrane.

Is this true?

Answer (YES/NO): YES